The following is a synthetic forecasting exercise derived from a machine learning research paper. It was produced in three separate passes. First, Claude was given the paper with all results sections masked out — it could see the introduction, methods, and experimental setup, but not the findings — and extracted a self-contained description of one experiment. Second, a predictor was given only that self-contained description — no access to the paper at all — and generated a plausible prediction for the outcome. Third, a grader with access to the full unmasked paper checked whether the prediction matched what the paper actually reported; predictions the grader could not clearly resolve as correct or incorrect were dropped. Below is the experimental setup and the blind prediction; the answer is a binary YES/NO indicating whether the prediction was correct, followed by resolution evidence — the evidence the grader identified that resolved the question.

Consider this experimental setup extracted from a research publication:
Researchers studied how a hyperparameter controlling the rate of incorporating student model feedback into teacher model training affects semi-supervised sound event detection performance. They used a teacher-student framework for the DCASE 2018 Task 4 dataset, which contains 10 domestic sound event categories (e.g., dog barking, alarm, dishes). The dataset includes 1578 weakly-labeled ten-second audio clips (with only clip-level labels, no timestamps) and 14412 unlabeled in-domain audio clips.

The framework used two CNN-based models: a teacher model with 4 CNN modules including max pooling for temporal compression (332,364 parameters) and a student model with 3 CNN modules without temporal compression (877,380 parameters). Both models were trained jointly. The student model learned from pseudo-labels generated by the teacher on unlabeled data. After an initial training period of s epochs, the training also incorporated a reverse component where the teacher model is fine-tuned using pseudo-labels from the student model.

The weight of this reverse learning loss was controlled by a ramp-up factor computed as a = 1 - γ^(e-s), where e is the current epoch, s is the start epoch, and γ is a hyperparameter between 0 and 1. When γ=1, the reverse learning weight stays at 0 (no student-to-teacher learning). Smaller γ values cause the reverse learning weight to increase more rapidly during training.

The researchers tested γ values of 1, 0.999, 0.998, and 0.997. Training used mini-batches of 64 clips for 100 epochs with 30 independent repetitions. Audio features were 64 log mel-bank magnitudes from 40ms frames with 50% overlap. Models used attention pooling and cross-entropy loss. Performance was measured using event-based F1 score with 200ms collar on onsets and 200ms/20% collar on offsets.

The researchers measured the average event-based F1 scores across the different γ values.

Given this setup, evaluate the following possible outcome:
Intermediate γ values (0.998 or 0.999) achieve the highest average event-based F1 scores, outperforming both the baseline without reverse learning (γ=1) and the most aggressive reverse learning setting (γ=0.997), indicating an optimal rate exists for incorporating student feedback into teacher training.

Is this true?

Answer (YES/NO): NO